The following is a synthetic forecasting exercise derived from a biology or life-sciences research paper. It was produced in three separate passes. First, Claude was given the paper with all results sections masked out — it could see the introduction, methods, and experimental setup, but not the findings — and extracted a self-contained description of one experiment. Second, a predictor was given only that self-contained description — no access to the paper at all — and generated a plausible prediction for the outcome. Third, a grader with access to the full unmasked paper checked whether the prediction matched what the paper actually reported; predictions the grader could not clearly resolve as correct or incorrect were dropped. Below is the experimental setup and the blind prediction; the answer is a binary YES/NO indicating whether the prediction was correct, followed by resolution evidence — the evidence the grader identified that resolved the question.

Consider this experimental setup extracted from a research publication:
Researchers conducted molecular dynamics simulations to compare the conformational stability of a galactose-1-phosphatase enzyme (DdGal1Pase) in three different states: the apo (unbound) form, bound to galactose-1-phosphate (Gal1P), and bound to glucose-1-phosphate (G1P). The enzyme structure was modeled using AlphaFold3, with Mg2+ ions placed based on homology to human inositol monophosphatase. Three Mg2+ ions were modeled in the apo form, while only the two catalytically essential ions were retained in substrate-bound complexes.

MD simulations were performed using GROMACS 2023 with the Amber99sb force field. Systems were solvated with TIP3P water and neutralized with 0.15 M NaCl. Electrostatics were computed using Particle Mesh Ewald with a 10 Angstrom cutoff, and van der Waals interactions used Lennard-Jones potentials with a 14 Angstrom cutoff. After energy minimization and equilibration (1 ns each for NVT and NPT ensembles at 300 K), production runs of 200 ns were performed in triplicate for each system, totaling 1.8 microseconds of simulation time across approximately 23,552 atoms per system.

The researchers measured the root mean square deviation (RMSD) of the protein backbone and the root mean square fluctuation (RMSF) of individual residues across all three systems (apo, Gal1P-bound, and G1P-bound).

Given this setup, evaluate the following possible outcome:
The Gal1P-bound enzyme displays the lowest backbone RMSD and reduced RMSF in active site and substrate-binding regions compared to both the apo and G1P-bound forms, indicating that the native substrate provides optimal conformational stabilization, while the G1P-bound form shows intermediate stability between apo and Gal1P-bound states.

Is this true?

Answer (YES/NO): YES